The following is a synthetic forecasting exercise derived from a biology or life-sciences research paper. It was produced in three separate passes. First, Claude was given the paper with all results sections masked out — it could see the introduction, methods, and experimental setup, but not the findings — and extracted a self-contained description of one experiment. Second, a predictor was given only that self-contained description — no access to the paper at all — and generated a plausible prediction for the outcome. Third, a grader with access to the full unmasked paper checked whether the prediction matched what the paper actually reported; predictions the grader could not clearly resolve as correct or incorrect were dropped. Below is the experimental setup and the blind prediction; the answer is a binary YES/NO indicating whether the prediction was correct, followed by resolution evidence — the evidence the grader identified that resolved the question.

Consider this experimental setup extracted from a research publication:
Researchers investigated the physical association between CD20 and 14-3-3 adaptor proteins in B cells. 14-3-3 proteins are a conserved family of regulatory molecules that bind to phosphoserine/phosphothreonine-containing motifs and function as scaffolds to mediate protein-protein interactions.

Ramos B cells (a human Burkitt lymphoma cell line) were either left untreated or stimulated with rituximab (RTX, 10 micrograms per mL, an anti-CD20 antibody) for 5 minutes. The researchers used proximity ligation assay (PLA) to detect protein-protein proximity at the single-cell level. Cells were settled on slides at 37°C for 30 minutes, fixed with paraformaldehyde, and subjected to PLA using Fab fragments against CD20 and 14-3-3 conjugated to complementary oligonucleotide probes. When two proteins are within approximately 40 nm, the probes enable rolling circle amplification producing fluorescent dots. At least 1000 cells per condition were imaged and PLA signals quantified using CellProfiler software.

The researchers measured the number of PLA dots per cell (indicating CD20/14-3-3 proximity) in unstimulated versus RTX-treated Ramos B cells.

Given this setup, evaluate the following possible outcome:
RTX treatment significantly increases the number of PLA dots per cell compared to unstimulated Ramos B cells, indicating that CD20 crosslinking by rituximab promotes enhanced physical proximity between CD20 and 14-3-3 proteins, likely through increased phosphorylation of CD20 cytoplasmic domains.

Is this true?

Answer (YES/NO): NO